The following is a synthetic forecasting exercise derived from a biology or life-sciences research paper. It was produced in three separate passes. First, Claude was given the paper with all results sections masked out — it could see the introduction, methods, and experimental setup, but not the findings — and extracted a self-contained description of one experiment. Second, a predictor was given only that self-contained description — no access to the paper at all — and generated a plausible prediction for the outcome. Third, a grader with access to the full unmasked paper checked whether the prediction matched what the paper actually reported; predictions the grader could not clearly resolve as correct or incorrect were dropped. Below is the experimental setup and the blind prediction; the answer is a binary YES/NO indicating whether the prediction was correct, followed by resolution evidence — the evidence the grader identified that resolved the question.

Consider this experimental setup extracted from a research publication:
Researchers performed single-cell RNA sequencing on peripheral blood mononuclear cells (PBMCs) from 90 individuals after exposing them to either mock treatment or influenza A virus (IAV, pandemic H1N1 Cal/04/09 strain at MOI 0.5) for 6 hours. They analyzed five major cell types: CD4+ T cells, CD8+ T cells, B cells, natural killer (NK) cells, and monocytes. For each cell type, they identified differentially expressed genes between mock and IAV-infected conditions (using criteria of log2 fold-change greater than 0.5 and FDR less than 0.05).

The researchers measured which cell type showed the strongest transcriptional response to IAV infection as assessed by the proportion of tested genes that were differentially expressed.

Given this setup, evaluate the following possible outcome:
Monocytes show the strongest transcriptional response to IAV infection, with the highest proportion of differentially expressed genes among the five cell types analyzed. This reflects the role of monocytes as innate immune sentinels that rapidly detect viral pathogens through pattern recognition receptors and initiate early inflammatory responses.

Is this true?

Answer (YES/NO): YES